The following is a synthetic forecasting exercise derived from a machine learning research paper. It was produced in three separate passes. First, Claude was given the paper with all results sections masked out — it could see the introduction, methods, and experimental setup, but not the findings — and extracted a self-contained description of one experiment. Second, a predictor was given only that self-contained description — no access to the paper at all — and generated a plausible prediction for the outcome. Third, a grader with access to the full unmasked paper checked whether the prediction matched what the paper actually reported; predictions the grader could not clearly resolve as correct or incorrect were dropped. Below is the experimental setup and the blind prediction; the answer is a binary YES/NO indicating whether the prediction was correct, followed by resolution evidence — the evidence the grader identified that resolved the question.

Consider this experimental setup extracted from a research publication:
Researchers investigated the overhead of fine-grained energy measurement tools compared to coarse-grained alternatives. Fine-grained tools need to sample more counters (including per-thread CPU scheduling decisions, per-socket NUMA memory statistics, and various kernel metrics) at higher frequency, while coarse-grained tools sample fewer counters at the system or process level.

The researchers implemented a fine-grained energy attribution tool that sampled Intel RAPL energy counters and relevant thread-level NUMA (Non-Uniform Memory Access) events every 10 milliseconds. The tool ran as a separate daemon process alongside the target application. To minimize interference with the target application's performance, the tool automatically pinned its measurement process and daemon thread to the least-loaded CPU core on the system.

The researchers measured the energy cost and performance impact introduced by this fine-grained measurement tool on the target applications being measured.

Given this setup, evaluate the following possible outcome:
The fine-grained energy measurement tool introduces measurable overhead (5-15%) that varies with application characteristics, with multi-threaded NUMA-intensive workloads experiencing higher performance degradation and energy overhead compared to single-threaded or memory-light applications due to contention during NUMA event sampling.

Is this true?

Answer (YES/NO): NO